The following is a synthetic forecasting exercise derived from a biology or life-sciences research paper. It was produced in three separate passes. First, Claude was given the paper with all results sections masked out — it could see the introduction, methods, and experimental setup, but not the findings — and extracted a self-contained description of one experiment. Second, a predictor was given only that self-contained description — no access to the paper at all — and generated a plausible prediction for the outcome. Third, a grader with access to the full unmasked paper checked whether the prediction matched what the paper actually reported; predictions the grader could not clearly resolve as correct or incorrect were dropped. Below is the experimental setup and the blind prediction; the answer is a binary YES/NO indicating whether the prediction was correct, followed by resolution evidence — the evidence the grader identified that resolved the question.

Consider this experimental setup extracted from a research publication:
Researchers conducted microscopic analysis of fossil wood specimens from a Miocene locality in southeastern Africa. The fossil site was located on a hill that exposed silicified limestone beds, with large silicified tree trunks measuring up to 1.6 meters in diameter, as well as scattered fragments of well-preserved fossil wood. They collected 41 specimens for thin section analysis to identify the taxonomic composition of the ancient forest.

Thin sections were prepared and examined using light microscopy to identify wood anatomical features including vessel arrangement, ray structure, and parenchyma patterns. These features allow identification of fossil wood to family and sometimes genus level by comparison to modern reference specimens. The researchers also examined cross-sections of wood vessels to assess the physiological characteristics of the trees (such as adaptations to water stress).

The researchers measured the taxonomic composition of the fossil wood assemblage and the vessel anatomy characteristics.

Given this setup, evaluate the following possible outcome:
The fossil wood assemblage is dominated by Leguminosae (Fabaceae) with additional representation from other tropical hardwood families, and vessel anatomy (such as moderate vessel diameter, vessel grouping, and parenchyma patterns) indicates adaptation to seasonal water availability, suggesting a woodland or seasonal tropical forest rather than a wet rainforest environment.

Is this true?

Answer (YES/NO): NO